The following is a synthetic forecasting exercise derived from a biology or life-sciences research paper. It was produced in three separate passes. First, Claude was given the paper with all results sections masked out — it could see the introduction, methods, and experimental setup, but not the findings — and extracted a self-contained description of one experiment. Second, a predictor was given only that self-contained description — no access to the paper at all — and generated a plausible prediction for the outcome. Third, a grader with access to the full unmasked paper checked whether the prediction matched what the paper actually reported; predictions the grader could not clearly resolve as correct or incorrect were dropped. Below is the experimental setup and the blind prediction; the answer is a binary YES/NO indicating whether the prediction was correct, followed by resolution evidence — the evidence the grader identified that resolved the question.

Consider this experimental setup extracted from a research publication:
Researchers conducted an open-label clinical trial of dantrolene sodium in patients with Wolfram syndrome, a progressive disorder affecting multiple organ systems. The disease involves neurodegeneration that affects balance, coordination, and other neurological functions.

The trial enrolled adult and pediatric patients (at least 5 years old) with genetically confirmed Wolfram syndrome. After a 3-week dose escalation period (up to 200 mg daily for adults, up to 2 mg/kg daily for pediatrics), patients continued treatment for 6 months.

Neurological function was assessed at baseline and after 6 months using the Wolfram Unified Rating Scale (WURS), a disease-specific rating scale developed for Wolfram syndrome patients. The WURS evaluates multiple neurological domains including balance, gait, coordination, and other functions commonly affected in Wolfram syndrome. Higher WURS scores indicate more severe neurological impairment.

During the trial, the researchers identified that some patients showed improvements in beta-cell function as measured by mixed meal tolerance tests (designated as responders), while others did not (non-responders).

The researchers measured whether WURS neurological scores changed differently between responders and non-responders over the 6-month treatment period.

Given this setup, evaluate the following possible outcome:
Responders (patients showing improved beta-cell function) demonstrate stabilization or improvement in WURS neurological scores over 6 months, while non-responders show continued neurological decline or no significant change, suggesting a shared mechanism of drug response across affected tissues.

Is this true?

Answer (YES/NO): NO